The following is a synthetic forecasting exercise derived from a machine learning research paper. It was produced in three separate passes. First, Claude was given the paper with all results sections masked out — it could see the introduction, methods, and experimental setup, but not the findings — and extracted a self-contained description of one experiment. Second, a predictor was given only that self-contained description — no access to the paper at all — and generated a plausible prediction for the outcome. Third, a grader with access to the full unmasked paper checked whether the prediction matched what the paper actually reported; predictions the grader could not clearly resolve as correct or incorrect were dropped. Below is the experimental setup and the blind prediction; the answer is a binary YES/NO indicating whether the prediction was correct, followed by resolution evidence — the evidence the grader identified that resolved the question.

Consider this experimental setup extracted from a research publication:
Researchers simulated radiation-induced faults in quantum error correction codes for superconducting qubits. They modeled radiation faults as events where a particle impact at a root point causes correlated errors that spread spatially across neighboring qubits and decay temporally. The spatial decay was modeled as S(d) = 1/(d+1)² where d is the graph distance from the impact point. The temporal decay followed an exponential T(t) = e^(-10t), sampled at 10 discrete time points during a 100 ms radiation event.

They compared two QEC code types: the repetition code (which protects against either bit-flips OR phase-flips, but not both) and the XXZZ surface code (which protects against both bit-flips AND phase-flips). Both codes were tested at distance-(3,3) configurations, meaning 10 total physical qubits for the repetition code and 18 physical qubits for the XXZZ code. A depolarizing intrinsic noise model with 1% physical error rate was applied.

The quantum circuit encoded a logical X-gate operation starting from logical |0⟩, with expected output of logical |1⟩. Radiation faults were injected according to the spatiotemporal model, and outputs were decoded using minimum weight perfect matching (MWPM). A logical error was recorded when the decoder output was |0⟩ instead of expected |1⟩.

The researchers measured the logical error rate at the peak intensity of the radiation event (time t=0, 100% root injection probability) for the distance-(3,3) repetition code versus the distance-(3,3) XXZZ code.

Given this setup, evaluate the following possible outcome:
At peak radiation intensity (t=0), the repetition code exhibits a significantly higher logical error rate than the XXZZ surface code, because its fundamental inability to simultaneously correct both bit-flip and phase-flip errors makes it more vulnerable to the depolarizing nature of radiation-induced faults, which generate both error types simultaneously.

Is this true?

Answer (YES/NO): NO